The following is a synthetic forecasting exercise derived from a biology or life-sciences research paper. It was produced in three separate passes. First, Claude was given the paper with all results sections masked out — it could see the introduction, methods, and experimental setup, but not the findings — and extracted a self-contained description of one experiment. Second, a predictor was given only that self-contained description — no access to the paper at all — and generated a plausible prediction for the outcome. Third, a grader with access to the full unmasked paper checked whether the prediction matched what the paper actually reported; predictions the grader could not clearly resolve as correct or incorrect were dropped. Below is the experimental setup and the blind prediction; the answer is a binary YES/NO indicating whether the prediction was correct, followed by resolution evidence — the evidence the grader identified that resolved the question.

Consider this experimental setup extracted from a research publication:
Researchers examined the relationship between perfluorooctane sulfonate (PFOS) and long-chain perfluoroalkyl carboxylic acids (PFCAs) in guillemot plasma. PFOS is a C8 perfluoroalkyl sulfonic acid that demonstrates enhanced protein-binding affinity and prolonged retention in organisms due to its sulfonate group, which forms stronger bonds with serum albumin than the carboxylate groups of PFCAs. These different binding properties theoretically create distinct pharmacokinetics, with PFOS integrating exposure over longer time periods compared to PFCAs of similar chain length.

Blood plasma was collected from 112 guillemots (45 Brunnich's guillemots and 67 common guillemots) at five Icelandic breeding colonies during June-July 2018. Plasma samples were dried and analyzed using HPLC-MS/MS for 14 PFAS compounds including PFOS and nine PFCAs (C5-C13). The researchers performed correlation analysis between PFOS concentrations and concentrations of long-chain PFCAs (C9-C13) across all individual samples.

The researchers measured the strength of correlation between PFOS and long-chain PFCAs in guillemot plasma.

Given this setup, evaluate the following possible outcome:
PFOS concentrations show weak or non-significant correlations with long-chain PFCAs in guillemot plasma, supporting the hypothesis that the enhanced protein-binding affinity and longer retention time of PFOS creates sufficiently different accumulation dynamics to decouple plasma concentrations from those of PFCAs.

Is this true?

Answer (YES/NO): YES